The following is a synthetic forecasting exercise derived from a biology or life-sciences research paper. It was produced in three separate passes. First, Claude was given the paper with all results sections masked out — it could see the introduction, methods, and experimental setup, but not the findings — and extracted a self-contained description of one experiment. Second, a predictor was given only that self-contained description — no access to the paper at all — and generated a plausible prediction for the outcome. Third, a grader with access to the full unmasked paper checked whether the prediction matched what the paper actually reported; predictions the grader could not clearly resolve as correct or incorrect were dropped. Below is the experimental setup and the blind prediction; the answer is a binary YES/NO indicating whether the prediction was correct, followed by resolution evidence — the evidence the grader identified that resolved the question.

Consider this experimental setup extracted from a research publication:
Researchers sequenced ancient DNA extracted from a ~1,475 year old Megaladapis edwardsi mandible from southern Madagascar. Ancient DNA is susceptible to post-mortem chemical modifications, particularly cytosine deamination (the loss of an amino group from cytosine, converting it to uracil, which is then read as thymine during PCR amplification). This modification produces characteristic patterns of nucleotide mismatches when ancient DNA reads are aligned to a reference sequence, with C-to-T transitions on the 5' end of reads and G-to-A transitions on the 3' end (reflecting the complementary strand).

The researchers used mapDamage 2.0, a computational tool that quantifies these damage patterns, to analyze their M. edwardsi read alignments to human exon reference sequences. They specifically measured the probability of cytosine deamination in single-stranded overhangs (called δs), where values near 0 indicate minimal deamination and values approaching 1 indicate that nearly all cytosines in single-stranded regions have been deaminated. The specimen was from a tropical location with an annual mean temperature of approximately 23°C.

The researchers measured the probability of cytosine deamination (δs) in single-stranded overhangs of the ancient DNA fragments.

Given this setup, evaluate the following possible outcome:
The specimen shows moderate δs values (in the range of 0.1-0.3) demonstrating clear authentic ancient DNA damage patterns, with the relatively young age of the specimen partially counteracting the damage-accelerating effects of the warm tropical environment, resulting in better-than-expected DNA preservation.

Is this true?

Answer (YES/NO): NO